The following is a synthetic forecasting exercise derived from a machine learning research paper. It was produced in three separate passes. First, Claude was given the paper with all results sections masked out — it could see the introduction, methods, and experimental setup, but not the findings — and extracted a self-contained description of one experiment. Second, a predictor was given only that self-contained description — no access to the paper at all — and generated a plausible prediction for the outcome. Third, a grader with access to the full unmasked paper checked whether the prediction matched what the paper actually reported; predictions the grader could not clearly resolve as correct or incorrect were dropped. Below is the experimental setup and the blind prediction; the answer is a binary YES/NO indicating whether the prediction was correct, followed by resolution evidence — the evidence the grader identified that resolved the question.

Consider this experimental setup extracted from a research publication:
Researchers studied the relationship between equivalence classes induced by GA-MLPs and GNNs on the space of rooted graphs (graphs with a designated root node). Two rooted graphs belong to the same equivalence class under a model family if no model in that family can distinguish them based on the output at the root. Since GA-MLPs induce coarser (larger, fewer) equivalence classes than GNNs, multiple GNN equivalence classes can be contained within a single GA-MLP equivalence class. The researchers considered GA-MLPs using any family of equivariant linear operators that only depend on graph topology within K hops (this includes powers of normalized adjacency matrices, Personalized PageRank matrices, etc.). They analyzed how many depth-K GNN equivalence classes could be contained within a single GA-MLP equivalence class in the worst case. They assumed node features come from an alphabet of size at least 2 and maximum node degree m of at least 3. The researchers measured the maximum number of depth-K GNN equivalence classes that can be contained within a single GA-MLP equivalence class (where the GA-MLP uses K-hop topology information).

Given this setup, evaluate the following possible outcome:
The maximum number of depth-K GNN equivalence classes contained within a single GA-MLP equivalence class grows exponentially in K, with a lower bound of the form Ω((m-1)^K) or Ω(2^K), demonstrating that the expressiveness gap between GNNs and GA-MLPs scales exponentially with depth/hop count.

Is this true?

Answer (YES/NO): NO